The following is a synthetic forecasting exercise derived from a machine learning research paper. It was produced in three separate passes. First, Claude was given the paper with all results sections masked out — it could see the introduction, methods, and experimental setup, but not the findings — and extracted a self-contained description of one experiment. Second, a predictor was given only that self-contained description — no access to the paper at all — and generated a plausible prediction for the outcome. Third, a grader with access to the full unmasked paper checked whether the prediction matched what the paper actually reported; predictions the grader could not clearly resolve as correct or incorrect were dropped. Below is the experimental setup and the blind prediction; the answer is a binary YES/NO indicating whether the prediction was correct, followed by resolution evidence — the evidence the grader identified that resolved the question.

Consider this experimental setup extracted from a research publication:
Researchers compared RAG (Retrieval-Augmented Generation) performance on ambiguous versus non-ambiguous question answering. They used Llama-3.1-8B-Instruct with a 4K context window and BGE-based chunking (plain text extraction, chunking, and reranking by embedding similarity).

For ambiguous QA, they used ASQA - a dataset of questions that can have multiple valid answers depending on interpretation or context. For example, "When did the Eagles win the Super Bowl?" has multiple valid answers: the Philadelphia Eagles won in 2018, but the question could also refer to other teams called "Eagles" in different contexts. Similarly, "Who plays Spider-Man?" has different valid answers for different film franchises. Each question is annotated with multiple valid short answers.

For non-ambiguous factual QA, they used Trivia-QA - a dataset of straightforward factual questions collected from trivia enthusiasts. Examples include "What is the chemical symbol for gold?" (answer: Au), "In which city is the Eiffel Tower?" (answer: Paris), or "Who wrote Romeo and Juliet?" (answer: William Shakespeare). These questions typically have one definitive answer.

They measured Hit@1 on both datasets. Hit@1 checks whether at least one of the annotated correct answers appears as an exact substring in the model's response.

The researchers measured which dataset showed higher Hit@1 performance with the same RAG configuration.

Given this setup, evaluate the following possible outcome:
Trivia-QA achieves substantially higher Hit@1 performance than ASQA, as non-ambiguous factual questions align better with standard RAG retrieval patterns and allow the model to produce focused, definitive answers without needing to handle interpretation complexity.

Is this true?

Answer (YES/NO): YES